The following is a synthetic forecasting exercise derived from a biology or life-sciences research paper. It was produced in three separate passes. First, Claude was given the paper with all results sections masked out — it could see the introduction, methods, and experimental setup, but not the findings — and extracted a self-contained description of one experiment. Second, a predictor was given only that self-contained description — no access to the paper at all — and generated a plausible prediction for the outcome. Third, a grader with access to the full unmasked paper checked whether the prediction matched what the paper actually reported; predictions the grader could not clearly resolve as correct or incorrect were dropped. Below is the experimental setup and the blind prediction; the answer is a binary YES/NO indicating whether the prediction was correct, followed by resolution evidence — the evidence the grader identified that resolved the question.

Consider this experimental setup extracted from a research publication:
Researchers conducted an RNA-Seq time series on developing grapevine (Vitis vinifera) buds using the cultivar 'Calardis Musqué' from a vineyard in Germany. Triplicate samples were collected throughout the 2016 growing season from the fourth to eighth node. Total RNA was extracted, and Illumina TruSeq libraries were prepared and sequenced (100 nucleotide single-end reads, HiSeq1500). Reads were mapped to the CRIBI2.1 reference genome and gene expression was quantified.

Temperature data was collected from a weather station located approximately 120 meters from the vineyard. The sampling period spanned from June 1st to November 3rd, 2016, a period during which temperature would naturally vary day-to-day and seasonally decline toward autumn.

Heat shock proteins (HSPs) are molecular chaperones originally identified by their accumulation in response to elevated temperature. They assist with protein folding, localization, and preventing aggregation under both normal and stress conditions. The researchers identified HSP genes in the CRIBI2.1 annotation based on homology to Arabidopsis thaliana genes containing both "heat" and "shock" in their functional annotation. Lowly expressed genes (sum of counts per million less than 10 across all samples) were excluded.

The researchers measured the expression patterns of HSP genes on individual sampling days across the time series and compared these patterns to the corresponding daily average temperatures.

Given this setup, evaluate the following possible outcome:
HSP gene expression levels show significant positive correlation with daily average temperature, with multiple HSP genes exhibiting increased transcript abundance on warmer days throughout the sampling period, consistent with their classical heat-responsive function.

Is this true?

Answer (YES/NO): YES